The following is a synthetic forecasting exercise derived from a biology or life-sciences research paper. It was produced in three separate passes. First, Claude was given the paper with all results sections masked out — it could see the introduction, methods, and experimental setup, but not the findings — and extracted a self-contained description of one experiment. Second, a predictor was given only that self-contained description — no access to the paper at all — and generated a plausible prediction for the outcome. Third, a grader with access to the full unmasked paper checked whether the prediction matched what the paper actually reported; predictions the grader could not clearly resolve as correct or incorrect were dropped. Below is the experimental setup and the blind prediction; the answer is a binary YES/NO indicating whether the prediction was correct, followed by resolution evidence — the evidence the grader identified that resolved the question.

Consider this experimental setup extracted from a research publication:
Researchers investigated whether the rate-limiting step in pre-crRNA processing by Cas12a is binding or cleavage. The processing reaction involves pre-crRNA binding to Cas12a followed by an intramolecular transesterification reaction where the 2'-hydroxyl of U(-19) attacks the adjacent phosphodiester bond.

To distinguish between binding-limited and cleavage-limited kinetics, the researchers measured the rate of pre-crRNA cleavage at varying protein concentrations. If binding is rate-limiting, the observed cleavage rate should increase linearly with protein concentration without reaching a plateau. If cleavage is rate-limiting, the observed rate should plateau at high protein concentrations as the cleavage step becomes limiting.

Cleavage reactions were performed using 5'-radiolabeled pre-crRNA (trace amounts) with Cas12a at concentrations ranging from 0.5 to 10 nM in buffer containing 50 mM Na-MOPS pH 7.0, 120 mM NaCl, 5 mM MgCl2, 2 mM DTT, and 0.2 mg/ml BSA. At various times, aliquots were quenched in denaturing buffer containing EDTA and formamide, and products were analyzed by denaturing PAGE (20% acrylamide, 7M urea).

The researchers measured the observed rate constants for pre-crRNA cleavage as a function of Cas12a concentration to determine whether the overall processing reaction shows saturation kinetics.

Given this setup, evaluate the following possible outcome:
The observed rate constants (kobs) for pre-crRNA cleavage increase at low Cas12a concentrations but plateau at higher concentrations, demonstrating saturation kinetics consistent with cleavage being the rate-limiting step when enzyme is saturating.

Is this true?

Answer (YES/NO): YES